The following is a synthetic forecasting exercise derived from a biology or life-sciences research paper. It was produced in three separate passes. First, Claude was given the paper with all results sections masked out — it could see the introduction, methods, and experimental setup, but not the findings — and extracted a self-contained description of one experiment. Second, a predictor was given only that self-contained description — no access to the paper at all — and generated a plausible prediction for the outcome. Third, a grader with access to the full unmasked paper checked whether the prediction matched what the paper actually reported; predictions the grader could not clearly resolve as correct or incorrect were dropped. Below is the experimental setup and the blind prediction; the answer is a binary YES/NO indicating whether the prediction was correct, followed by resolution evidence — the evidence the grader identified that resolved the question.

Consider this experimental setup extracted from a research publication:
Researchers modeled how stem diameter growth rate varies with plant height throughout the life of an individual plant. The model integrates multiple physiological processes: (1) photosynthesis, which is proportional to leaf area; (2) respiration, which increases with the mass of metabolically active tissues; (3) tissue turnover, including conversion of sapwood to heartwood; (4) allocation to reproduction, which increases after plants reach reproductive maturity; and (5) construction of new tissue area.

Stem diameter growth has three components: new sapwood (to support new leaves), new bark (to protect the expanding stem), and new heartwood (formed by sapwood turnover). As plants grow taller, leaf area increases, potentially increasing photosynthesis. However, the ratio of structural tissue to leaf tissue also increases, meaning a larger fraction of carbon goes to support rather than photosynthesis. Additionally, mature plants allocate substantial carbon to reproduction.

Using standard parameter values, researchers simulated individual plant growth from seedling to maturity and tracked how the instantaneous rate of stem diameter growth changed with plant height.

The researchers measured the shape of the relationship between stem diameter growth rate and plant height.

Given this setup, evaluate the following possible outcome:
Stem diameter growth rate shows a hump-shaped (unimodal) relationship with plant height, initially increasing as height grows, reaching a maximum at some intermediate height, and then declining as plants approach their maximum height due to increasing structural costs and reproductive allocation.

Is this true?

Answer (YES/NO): NO